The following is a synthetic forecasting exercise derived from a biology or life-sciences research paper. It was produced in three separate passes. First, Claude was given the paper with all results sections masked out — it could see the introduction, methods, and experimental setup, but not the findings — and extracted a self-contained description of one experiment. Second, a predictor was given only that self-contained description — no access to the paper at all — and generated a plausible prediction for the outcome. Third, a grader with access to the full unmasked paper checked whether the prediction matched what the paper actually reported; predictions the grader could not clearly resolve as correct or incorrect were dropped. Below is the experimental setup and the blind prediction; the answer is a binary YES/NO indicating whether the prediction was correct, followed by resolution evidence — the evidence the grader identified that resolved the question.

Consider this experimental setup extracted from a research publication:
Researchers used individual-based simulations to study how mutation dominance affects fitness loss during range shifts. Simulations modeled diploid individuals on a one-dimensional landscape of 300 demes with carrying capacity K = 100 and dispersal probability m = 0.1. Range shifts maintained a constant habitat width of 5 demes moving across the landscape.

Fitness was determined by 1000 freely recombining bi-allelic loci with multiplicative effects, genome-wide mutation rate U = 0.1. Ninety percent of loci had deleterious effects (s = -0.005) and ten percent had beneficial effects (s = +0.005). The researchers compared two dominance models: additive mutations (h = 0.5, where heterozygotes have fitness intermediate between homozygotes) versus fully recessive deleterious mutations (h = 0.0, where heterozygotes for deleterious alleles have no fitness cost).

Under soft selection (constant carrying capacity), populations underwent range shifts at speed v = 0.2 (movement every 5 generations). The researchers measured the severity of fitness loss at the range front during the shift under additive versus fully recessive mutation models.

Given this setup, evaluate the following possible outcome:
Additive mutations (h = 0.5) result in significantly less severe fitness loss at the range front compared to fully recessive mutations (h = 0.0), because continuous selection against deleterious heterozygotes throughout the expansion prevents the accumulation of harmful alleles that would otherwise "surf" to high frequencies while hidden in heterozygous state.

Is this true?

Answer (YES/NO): NO